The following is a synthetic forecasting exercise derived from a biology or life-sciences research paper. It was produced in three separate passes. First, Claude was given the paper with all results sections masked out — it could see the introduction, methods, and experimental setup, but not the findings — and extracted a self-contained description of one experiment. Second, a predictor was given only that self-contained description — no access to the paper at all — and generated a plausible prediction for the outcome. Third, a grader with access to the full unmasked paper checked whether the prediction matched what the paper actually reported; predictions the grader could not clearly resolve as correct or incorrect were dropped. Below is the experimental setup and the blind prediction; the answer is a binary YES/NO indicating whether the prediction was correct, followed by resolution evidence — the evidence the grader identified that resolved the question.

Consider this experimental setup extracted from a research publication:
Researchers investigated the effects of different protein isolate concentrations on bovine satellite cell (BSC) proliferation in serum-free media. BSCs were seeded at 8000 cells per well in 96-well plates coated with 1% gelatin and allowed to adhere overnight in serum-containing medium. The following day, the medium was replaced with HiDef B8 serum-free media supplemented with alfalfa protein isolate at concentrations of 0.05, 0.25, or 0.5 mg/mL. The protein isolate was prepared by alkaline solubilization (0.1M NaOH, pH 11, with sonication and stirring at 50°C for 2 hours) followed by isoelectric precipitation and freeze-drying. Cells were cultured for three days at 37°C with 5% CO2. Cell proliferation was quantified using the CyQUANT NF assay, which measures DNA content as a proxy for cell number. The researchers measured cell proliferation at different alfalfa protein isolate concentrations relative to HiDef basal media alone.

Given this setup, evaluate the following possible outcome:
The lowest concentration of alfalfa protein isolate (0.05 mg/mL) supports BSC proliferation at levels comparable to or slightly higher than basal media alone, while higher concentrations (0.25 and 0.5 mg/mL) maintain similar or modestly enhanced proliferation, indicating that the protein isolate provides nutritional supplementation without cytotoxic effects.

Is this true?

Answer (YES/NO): NO